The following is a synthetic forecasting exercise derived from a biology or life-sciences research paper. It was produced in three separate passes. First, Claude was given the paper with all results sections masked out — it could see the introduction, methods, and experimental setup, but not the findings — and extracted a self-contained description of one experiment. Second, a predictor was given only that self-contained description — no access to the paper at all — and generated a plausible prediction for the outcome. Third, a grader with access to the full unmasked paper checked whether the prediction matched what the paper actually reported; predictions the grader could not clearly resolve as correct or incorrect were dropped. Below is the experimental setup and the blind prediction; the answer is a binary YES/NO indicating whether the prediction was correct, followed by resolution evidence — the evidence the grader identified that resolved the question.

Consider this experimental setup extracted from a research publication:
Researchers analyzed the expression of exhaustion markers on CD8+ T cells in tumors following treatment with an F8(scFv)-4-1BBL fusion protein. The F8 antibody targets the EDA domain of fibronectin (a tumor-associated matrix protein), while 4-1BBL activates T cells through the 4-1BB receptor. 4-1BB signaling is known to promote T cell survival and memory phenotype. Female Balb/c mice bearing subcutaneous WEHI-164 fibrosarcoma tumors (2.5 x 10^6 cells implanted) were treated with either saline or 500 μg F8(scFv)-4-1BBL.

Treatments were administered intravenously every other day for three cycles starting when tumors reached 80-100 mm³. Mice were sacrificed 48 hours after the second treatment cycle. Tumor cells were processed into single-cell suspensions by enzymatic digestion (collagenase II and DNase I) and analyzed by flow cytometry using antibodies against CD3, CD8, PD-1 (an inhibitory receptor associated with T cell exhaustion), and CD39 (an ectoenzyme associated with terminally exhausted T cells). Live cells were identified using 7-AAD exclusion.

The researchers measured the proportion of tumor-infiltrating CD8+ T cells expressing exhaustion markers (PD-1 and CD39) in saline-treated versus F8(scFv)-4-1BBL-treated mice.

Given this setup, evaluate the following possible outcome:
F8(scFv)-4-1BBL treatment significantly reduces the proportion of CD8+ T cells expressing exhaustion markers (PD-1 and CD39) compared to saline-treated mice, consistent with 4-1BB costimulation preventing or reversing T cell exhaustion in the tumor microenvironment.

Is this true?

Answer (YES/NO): NO